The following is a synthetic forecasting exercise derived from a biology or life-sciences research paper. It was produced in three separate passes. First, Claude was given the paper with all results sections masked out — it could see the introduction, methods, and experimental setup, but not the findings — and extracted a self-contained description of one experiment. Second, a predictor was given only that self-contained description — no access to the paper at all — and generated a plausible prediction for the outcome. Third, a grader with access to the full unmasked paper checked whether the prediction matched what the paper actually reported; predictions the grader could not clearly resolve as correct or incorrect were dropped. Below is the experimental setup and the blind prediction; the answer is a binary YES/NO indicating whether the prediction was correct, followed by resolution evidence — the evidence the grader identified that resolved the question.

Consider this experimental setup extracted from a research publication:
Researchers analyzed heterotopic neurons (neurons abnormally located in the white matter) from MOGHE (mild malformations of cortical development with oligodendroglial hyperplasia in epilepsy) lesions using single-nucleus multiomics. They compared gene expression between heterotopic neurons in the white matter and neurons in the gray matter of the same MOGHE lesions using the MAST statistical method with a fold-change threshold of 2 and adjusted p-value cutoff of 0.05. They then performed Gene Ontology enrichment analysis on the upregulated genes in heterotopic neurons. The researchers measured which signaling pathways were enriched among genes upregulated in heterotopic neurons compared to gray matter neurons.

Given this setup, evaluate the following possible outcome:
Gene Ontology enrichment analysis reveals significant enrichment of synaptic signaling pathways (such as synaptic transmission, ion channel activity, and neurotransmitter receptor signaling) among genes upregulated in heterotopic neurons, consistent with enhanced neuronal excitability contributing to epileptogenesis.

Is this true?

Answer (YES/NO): NO